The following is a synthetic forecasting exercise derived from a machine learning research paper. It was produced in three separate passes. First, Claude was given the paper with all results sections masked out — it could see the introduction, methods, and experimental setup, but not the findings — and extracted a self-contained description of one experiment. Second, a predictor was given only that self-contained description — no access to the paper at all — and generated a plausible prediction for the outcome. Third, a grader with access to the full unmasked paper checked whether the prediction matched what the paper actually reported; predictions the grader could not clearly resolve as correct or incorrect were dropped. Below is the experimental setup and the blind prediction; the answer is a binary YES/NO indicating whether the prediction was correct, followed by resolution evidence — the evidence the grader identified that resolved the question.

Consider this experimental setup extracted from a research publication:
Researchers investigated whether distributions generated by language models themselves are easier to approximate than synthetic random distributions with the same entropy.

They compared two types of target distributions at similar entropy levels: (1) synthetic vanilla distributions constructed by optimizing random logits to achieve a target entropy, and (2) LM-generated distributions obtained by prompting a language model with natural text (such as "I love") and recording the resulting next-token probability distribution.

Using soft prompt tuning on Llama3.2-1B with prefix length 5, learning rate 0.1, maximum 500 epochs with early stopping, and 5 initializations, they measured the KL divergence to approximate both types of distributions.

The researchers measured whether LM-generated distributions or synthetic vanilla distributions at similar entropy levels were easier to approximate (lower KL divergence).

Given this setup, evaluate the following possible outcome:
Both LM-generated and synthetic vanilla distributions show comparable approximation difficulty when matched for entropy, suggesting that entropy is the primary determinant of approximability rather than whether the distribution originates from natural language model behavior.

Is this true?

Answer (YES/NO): NO